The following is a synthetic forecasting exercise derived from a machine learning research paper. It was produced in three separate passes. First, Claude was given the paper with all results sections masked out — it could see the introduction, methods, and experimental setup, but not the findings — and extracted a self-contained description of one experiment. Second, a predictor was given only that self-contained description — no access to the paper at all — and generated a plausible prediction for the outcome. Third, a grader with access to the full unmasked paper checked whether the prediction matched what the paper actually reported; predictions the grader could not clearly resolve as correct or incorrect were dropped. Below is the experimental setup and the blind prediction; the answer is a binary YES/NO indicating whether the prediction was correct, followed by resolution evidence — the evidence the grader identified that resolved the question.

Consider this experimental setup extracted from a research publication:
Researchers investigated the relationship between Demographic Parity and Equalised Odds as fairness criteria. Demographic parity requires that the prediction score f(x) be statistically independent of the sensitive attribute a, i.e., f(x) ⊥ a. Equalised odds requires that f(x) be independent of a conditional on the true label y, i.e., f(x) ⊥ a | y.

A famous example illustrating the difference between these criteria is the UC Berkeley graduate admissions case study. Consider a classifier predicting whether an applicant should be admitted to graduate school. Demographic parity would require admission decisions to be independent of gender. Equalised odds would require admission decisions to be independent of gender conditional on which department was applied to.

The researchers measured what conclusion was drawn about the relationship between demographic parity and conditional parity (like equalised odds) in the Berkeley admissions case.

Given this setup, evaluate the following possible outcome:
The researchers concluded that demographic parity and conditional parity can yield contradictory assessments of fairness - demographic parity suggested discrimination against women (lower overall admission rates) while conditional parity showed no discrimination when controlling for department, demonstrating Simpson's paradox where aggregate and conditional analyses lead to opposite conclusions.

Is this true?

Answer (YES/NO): NO